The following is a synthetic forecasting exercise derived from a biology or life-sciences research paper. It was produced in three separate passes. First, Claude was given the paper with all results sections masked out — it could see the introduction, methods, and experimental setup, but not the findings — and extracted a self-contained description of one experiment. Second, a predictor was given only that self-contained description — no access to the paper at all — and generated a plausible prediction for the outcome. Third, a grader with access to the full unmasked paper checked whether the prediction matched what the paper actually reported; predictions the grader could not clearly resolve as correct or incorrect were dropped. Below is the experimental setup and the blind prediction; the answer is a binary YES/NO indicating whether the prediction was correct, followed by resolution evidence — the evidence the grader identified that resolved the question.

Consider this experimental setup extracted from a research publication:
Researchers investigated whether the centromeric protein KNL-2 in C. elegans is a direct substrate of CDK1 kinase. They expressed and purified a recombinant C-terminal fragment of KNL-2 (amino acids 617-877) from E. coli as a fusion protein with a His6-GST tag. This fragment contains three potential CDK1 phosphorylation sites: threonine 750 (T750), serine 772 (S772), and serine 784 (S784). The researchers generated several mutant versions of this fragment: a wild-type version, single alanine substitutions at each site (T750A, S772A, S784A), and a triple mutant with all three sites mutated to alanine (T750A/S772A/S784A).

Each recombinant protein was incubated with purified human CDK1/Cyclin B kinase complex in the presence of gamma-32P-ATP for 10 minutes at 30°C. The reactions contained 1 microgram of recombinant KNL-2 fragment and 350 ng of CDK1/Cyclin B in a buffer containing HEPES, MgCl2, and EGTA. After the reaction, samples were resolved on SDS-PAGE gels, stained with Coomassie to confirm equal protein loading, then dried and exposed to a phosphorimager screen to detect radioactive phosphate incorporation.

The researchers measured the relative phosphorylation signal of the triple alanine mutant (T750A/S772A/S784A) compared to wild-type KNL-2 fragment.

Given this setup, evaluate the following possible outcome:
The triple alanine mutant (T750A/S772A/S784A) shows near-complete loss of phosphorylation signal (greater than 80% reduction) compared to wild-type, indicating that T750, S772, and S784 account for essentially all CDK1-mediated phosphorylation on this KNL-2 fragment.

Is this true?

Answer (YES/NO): YES